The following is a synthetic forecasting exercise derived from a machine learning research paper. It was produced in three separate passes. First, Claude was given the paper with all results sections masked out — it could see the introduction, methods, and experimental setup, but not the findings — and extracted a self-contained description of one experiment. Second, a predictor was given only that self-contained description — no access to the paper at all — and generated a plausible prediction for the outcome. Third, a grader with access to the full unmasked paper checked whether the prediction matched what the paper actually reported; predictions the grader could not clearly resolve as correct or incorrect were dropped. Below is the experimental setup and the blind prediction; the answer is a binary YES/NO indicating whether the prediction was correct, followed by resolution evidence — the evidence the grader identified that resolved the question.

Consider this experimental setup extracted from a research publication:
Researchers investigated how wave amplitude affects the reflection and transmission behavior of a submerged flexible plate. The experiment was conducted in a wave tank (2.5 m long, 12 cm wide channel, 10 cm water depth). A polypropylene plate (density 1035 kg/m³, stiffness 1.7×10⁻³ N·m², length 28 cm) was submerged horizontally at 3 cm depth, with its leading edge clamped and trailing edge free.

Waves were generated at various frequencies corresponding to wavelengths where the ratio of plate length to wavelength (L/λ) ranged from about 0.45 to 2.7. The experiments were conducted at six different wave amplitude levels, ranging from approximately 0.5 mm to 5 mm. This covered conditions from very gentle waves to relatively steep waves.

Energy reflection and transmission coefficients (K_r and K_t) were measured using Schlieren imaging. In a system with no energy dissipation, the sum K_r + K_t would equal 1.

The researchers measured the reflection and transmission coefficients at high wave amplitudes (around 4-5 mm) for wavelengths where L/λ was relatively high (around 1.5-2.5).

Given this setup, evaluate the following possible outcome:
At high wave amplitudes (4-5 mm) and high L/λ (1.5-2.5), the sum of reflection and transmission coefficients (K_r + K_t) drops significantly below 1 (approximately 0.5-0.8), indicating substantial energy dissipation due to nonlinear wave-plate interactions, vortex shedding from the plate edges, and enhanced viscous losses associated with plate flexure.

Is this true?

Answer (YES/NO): NO